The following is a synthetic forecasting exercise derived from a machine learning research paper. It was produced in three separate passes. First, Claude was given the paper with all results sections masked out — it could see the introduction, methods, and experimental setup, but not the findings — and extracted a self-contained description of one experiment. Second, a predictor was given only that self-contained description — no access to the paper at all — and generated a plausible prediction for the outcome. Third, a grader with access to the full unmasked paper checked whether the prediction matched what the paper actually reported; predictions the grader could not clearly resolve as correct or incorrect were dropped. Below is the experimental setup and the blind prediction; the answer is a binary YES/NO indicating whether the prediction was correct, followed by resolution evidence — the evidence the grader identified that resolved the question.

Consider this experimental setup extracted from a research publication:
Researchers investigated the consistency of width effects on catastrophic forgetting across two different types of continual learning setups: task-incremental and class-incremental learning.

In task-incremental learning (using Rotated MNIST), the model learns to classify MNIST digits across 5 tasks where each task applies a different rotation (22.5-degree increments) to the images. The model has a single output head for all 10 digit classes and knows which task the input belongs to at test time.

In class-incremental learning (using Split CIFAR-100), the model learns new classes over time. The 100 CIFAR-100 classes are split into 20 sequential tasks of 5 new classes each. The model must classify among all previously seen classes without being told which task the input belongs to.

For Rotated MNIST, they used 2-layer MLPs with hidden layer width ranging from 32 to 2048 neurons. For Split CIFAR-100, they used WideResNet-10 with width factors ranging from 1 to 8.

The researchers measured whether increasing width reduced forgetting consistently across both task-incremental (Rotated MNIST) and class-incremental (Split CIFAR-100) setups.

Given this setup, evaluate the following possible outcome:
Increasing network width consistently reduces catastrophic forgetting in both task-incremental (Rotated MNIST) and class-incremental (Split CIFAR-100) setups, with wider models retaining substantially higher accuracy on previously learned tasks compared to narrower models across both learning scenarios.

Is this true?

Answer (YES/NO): YES